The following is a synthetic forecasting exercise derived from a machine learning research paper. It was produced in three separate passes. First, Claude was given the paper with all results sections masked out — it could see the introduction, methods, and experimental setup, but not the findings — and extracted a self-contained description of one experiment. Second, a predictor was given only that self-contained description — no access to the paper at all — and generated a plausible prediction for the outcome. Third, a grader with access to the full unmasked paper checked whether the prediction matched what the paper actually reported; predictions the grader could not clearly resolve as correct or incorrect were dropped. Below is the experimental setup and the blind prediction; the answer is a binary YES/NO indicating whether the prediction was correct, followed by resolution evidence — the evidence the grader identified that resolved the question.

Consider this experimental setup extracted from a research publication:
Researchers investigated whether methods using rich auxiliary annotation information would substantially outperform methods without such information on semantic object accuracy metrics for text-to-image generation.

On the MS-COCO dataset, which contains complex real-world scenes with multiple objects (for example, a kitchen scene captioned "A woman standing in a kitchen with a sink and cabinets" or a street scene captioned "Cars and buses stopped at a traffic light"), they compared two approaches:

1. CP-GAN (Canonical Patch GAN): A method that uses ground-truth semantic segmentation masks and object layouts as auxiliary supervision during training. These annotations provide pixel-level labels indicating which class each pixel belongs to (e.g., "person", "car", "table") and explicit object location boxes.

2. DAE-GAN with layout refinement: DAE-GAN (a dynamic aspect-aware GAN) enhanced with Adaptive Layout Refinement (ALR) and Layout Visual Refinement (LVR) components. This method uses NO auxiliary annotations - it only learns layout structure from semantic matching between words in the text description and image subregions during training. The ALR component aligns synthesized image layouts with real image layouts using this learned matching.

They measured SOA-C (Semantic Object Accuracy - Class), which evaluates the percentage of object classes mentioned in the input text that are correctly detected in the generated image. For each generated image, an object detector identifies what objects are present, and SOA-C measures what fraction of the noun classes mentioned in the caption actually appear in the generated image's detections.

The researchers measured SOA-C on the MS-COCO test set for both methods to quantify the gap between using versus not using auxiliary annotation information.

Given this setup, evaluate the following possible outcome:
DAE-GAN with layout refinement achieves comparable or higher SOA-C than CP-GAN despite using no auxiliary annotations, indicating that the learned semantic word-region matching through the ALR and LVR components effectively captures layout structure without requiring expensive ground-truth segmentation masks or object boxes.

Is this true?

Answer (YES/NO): NO